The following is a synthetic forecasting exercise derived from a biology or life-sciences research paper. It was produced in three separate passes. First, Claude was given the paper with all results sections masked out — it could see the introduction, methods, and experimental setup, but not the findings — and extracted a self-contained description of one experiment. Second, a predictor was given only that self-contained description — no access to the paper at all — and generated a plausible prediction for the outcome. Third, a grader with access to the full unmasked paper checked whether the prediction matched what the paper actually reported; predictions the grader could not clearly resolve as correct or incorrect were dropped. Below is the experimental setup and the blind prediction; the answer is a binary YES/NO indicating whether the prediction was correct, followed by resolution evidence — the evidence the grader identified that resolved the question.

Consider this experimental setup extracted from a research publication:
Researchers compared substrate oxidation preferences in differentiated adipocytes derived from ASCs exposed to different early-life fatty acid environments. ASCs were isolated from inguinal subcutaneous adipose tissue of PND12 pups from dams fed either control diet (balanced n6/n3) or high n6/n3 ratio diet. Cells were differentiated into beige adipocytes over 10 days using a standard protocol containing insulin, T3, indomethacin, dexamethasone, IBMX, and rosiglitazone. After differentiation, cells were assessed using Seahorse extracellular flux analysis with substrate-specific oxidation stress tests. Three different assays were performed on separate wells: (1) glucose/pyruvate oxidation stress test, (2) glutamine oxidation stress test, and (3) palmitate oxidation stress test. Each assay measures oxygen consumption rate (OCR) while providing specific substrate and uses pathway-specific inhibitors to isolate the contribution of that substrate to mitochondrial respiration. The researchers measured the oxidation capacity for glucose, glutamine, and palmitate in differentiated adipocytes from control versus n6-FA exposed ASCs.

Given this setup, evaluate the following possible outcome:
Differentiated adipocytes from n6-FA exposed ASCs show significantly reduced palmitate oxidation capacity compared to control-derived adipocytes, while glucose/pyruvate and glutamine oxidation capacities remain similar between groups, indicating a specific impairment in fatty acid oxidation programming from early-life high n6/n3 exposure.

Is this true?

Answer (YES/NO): NO